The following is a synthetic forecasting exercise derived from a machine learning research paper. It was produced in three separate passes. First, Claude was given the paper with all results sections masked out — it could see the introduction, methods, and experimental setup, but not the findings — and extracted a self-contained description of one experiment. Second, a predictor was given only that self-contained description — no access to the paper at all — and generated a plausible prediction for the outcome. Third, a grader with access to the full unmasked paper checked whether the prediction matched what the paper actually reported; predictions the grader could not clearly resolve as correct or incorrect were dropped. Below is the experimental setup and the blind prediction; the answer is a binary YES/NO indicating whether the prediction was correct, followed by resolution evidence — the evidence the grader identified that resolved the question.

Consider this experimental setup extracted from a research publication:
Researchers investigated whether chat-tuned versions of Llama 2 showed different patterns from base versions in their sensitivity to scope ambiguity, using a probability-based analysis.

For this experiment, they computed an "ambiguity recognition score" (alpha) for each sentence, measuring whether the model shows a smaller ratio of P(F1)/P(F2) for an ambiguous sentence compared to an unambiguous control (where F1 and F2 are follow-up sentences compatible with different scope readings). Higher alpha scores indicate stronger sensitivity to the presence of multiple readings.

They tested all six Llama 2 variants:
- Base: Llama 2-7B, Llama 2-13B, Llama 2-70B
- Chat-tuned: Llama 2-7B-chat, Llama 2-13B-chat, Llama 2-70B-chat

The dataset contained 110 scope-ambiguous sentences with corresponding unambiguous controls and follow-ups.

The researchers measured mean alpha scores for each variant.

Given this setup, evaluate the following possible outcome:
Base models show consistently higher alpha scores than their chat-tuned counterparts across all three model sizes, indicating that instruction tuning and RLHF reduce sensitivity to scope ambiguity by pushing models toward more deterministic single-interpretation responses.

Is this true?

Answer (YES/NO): NO